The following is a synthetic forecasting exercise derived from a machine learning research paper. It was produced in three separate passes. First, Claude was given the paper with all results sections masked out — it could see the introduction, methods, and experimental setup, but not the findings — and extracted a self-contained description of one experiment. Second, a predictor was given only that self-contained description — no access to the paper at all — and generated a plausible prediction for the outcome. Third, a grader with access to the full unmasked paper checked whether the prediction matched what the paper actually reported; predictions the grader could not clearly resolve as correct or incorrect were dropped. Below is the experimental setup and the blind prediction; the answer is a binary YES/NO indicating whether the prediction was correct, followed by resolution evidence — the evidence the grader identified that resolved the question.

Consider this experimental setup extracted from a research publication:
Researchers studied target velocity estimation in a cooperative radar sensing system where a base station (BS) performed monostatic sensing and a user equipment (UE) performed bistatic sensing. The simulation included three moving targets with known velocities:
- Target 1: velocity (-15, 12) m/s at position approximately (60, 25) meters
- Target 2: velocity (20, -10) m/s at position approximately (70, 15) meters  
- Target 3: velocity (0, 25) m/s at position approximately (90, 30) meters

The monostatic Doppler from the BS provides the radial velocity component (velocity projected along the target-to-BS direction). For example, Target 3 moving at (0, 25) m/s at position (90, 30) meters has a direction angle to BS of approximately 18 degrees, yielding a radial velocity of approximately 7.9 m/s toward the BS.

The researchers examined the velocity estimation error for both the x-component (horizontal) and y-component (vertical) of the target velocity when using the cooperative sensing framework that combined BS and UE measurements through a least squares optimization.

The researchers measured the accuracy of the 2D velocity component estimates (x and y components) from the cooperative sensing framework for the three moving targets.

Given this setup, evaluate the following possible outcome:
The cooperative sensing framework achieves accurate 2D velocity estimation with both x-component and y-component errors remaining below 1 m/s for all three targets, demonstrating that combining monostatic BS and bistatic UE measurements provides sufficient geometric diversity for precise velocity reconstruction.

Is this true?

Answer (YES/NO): YES